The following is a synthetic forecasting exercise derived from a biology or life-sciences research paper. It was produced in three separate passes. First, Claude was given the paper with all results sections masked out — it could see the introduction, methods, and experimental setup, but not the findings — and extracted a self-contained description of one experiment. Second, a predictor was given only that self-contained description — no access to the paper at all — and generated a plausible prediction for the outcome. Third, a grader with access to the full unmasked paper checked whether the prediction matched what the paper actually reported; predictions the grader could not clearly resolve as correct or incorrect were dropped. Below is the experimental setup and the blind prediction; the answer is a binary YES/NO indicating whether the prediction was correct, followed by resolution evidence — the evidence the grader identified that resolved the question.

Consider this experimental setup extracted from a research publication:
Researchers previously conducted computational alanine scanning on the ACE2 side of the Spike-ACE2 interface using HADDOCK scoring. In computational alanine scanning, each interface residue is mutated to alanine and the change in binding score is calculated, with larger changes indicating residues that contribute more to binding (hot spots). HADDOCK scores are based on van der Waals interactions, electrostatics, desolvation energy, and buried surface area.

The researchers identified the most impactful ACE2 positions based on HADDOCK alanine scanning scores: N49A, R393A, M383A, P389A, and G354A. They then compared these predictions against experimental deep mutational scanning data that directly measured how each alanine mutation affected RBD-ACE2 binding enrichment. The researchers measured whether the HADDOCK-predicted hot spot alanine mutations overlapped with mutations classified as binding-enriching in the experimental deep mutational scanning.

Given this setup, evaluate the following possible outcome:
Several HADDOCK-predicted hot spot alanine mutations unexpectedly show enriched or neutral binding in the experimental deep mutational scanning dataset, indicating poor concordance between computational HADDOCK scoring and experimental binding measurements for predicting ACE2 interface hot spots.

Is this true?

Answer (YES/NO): NO